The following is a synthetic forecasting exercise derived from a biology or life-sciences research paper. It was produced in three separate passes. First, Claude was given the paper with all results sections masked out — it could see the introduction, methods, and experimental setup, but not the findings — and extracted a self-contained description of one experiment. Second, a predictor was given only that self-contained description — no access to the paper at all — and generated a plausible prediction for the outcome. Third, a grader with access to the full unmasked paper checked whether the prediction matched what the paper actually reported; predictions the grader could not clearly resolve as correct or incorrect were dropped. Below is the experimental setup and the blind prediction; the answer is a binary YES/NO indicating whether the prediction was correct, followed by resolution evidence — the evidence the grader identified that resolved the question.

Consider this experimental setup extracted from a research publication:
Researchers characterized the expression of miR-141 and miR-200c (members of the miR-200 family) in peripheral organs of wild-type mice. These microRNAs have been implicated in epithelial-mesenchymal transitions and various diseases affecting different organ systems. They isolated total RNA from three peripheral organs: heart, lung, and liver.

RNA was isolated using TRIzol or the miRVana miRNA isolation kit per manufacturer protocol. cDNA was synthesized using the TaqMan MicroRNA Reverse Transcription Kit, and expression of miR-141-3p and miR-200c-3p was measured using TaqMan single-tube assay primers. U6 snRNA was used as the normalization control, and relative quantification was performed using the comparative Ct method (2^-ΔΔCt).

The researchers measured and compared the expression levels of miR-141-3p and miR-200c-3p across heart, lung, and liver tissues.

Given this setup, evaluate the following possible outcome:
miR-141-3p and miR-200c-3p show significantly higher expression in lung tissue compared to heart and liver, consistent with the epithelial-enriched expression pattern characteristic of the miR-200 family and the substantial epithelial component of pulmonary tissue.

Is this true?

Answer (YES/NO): YES